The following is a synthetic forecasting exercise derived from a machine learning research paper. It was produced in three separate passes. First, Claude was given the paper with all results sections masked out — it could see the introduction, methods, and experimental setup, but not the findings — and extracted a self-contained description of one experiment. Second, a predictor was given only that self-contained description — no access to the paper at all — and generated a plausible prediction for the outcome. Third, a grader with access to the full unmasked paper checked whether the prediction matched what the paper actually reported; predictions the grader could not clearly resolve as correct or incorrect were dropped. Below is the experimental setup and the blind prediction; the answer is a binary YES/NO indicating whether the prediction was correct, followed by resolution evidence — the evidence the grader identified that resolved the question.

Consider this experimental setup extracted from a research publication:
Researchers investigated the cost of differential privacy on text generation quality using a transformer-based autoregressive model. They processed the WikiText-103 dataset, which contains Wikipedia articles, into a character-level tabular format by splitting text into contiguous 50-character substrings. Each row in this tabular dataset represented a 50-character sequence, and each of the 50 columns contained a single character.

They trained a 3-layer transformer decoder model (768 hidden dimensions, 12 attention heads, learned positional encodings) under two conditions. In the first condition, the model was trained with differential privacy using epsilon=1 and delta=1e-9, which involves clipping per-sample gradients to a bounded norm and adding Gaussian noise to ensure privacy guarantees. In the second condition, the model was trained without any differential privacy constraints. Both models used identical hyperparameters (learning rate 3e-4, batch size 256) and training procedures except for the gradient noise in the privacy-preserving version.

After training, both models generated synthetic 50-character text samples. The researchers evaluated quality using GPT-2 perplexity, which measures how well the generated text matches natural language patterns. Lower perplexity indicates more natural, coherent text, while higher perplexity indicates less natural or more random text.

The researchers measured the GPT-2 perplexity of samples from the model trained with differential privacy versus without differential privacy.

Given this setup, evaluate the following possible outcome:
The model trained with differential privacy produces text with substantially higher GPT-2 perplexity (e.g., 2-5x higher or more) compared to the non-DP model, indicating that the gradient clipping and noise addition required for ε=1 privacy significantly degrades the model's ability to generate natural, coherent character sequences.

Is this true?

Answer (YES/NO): NO